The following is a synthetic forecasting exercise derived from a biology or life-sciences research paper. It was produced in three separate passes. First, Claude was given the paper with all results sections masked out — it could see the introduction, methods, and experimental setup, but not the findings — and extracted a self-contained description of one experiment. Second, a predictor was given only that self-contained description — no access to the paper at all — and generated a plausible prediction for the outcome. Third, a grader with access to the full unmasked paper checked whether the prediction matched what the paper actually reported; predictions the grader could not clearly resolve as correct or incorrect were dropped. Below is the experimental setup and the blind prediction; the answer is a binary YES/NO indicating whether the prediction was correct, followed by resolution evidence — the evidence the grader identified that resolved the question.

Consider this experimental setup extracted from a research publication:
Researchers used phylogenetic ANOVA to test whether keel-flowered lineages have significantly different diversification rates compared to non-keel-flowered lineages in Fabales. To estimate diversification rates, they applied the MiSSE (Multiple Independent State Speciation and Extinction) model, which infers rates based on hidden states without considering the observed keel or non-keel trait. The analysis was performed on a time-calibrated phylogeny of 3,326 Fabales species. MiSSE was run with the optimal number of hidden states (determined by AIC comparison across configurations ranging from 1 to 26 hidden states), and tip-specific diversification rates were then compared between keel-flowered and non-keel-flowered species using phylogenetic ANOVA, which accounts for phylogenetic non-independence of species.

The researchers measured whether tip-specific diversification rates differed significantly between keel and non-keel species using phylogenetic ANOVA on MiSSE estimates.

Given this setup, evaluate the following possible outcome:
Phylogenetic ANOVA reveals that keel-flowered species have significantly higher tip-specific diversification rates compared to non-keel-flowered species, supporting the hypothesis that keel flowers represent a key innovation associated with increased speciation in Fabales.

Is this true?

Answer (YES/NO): NO